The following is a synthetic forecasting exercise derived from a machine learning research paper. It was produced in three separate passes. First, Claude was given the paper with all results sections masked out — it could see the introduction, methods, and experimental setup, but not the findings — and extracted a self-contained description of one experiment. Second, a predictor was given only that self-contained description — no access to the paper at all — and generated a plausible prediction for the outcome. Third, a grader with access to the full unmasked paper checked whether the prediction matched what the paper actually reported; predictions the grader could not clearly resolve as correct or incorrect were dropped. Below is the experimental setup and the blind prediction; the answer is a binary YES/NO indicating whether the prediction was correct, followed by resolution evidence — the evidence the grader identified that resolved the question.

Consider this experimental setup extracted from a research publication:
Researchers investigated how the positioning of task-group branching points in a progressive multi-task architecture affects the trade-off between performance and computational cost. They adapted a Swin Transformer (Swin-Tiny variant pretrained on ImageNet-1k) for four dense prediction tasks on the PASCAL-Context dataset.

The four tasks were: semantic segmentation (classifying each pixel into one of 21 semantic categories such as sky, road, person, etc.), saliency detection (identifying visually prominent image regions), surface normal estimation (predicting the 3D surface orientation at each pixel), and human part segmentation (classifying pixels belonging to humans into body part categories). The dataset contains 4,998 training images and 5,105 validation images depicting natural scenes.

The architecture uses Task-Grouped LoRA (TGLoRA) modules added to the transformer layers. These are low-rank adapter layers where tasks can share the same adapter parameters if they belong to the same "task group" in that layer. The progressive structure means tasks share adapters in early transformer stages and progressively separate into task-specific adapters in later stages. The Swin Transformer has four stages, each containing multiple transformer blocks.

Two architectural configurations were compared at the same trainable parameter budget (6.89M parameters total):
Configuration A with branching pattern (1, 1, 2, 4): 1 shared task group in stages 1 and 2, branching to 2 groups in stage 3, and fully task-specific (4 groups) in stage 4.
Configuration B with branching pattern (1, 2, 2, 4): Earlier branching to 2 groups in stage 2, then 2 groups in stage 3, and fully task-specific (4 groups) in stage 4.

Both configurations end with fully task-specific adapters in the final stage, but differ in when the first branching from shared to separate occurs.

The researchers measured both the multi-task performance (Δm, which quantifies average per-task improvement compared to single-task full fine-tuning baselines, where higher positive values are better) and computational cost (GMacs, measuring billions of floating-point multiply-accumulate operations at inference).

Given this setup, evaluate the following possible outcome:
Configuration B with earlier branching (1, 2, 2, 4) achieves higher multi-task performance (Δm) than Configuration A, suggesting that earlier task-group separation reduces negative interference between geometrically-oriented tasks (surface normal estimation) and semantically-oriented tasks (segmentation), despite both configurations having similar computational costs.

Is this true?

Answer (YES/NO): NO